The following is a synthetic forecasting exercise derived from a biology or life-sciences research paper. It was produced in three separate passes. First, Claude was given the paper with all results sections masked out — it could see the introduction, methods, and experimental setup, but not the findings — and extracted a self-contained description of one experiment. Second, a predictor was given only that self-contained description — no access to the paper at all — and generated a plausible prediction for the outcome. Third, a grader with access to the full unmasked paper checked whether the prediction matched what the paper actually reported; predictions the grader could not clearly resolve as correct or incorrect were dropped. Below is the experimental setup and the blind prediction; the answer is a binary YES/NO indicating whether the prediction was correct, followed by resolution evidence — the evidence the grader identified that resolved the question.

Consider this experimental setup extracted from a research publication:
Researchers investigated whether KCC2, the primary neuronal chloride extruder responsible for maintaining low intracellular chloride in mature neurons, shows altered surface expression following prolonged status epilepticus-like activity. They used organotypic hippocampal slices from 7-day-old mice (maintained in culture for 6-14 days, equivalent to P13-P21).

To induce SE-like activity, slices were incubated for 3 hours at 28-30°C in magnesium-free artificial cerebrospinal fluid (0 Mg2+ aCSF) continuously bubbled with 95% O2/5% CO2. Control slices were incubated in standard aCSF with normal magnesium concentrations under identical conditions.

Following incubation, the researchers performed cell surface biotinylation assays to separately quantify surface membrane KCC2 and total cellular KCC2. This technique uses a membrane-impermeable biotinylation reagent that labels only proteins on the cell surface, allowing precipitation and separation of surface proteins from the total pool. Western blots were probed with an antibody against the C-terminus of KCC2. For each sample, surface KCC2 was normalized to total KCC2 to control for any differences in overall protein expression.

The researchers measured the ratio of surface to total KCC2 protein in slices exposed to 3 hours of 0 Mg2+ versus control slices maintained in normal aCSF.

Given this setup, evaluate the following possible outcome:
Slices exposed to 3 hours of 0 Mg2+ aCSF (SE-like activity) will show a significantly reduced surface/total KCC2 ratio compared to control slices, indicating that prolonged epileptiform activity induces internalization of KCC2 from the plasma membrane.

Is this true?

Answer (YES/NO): YES